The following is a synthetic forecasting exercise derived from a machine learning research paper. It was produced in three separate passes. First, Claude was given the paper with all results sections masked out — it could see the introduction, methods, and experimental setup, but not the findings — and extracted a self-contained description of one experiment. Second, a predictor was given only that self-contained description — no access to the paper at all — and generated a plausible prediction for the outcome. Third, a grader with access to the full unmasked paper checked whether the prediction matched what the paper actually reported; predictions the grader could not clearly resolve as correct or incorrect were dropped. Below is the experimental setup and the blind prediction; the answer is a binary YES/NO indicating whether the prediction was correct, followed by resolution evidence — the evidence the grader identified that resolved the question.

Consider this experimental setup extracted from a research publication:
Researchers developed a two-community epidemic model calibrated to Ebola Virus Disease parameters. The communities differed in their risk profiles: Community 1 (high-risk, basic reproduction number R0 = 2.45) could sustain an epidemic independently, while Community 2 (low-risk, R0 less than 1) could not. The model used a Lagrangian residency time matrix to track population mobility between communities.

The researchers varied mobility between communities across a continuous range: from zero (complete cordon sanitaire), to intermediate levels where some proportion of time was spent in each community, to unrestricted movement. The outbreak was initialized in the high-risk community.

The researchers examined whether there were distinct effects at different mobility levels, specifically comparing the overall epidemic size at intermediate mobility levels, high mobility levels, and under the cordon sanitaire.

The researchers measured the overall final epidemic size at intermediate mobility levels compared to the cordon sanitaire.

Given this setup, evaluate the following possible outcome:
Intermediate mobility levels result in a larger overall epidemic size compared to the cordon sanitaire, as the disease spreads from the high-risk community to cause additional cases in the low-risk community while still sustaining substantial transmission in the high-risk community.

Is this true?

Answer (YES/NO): NO